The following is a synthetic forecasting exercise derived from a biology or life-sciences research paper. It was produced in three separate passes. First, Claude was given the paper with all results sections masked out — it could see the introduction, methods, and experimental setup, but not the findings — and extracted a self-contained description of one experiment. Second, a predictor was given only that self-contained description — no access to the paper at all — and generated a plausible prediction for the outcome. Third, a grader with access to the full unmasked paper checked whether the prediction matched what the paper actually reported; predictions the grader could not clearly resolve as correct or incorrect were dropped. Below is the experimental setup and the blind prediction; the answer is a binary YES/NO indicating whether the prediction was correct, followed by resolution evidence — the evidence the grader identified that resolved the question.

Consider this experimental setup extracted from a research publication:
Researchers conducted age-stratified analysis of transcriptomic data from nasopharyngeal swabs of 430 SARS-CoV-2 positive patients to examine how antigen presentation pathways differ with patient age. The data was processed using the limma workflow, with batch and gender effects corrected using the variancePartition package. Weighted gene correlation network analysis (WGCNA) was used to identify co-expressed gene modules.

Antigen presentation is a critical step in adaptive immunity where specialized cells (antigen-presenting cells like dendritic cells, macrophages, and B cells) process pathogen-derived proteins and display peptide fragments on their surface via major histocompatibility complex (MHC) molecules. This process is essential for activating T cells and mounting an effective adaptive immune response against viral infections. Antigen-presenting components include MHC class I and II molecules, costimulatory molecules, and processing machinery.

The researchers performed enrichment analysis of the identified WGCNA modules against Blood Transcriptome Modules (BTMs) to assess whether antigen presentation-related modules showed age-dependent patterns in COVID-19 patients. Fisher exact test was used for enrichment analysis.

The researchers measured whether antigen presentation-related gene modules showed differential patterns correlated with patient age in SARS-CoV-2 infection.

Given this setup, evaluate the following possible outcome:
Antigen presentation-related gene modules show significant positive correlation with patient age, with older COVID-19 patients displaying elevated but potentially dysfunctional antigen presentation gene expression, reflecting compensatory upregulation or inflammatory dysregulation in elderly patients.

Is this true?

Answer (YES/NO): NO